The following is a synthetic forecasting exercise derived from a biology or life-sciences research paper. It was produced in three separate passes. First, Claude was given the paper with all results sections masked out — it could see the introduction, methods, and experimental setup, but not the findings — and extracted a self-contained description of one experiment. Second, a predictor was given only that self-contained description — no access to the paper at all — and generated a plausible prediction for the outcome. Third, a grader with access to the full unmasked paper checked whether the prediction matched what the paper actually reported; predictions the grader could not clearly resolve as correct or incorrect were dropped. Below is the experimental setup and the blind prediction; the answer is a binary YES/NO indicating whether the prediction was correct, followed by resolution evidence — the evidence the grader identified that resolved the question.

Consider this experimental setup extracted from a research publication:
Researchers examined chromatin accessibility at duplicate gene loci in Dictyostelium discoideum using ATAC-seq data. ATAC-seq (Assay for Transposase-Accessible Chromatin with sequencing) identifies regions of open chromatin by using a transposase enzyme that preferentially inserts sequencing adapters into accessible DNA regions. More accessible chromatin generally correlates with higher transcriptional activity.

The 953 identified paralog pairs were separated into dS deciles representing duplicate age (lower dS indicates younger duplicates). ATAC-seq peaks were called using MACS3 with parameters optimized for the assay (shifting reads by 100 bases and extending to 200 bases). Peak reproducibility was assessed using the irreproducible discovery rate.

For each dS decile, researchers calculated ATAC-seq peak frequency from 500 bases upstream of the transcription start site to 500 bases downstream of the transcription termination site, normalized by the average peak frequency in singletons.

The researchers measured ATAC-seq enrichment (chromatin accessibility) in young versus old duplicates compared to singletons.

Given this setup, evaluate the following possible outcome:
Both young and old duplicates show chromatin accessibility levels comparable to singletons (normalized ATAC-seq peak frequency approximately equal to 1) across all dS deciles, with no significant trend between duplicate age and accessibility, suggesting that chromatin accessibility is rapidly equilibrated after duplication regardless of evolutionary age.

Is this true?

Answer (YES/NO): NO